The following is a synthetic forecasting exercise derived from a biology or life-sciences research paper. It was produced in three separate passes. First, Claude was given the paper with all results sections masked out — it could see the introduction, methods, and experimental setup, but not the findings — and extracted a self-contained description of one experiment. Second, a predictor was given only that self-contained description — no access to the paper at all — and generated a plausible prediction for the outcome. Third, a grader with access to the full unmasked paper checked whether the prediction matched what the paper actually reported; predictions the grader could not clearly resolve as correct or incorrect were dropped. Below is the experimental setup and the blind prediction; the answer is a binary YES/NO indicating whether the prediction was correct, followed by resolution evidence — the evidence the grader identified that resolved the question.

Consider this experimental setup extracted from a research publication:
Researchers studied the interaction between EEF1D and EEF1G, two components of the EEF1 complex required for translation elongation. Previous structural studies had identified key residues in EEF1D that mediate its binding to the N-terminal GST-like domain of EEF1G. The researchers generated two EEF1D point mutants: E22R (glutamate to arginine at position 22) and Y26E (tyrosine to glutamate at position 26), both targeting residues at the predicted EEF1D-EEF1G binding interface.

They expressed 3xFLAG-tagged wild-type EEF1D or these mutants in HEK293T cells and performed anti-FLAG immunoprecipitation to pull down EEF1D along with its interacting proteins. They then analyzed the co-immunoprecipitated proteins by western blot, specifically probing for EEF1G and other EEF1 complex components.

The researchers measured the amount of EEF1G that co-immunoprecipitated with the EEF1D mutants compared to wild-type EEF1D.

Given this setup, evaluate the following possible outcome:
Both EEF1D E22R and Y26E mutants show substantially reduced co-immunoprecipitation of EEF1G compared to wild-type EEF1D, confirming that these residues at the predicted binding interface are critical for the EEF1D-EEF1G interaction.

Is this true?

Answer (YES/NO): YES